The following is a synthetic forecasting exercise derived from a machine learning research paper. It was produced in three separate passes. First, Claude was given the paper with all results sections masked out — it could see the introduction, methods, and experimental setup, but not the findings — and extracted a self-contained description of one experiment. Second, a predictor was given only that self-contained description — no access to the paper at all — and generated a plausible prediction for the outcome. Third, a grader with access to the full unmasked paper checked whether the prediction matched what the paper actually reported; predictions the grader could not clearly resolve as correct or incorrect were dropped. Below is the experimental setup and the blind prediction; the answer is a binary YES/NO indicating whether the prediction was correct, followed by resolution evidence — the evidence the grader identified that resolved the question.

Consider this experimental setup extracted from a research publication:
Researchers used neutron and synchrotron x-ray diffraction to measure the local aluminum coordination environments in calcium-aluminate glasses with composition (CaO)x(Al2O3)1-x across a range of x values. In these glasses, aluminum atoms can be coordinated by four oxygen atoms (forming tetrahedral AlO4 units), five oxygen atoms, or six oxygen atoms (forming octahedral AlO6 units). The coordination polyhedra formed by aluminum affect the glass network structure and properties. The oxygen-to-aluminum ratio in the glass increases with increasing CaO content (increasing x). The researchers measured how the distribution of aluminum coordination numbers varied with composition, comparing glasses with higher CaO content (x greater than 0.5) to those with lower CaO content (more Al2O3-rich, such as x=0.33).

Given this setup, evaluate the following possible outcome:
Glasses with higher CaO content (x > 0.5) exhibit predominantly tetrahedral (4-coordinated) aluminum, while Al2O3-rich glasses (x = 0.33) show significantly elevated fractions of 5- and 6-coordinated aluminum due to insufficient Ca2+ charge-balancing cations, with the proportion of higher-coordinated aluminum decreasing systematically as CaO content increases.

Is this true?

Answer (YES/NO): YES